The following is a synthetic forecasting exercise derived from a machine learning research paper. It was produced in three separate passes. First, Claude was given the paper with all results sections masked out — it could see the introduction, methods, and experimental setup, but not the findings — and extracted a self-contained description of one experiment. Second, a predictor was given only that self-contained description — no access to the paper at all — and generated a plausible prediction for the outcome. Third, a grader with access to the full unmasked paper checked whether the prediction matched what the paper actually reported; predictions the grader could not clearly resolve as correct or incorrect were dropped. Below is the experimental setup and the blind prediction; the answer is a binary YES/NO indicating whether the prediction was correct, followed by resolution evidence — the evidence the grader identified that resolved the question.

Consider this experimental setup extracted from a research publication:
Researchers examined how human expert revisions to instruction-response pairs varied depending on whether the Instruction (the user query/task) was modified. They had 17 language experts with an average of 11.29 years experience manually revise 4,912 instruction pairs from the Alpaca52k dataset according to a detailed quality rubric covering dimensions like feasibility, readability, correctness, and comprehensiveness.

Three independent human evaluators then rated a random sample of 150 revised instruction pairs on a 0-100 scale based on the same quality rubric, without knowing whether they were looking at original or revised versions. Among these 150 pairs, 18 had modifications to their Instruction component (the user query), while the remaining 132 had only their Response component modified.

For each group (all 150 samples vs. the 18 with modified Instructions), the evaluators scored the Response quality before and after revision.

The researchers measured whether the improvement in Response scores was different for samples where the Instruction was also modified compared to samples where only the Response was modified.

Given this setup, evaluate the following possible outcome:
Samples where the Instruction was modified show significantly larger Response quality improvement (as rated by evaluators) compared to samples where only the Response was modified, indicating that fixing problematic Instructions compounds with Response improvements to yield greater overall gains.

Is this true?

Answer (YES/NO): YES